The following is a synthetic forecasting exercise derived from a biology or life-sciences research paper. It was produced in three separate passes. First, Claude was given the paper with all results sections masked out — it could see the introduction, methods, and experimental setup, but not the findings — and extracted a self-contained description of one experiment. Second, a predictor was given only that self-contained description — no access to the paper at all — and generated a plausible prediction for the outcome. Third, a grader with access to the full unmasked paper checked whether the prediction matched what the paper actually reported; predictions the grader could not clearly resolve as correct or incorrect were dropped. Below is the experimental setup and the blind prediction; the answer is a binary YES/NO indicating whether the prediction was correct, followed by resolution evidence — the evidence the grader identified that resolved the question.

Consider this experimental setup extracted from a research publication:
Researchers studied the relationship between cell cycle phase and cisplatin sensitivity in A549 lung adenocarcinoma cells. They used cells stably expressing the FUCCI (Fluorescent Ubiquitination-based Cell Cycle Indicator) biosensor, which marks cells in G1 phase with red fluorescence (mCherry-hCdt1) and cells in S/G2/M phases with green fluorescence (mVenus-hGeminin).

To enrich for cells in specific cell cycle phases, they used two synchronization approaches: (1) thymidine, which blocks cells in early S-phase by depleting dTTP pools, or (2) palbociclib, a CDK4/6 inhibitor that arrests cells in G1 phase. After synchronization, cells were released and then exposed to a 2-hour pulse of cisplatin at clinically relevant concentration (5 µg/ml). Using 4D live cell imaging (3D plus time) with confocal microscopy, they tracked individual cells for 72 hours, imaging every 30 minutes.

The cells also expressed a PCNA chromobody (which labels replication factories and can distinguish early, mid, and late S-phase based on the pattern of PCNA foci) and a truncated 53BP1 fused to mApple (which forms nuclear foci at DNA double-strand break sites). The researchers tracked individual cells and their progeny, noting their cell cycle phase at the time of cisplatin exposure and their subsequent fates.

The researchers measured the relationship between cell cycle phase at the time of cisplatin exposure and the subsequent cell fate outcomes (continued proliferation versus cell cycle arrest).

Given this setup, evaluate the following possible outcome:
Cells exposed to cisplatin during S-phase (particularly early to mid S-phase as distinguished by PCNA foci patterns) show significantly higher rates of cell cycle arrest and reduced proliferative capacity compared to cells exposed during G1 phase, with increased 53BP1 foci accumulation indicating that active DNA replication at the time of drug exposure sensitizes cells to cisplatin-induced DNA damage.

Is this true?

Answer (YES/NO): NO